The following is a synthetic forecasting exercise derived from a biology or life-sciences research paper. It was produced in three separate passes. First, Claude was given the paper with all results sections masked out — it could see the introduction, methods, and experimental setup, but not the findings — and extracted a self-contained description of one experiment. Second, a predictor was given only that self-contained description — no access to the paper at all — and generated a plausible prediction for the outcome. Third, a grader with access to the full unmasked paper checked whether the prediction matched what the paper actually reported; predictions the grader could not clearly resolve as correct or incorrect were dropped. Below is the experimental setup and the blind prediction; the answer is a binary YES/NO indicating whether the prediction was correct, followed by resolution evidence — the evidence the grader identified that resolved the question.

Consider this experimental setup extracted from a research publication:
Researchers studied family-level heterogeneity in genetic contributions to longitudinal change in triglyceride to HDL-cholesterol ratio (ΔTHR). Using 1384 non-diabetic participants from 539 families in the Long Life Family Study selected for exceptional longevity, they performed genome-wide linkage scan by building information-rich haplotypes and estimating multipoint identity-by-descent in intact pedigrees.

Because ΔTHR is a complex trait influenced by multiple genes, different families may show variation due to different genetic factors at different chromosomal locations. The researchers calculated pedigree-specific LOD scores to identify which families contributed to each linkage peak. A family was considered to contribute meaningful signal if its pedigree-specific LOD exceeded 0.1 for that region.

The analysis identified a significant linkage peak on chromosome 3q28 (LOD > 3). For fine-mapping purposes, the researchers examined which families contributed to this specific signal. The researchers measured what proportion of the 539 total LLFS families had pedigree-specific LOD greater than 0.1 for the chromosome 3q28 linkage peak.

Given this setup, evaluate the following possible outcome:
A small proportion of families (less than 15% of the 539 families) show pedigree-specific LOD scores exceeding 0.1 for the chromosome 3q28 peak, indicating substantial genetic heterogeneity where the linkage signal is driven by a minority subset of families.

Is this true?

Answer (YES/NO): YES